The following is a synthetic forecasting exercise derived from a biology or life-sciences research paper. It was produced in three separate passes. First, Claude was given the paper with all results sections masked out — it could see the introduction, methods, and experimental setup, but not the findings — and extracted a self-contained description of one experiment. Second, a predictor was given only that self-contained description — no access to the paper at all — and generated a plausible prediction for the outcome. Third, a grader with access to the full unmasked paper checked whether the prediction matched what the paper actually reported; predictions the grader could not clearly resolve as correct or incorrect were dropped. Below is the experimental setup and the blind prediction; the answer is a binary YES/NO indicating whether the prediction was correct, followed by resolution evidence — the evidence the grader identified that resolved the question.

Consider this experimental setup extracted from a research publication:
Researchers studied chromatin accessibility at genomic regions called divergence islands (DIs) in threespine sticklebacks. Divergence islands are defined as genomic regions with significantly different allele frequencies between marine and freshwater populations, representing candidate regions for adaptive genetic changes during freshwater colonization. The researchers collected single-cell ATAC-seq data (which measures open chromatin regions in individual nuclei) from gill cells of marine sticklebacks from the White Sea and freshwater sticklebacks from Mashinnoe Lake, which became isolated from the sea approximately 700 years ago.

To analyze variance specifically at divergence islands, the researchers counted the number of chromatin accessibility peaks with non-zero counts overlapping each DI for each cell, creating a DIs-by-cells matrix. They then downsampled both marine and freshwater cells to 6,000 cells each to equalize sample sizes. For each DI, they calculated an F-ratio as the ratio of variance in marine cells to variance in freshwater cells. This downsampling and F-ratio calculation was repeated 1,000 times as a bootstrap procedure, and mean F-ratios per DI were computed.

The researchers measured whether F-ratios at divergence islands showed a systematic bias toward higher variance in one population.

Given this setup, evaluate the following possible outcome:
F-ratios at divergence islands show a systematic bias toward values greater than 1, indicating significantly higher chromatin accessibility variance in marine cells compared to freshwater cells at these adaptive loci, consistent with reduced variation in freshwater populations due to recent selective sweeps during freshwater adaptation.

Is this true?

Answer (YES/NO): NO